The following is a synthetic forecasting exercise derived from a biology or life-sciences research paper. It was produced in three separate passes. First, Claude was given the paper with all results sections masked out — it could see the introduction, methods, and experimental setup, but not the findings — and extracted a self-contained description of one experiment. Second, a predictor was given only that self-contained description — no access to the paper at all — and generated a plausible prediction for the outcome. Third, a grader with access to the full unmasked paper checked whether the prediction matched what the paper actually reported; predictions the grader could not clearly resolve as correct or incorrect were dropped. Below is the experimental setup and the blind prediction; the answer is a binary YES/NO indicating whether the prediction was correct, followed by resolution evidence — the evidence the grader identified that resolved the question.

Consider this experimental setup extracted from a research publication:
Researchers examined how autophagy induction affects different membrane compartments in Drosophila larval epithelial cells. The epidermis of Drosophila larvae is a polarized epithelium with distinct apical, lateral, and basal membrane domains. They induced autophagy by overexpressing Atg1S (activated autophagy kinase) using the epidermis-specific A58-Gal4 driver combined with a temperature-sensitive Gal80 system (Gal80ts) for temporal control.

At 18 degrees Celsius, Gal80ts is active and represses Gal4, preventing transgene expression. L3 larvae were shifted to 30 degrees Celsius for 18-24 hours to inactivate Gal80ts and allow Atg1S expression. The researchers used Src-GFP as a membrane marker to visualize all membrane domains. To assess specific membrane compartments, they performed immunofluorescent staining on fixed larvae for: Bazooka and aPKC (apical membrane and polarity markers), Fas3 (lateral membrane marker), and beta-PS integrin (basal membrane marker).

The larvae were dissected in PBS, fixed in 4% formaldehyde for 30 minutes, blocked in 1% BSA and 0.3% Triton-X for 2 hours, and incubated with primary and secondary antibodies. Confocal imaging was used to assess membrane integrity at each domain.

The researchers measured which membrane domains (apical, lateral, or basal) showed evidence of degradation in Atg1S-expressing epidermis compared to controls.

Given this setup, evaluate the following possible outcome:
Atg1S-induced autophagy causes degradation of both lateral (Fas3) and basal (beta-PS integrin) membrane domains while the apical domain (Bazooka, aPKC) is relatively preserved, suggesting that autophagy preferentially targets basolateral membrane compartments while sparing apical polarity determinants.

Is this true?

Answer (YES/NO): NO